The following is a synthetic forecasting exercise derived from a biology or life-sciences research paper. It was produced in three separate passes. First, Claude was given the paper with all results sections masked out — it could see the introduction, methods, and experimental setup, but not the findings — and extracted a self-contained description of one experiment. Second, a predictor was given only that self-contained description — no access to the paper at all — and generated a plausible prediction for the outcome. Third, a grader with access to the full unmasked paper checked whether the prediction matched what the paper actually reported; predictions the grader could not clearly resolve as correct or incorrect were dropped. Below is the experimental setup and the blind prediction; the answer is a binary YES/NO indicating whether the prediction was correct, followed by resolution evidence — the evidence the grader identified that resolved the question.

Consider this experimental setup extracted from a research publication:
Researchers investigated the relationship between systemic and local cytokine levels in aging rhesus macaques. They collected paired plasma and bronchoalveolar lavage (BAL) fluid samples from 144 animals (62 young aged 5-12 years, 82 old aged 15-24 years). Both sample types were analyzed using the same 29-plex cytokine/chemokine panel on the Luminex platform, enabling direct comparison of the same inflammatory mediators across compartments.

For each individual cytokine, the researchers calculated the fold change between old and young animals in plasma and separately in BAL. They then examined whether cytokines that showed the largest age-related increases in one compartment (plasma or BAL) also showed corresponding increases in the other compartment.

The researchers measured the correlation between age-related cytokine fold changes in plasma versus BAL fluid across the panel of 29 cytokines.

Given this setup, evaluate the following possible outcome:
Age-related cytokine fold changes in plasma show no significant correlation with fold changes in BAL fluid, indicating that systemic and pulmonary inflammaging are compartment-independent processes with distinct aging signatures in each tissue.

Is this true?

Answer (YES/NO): NO